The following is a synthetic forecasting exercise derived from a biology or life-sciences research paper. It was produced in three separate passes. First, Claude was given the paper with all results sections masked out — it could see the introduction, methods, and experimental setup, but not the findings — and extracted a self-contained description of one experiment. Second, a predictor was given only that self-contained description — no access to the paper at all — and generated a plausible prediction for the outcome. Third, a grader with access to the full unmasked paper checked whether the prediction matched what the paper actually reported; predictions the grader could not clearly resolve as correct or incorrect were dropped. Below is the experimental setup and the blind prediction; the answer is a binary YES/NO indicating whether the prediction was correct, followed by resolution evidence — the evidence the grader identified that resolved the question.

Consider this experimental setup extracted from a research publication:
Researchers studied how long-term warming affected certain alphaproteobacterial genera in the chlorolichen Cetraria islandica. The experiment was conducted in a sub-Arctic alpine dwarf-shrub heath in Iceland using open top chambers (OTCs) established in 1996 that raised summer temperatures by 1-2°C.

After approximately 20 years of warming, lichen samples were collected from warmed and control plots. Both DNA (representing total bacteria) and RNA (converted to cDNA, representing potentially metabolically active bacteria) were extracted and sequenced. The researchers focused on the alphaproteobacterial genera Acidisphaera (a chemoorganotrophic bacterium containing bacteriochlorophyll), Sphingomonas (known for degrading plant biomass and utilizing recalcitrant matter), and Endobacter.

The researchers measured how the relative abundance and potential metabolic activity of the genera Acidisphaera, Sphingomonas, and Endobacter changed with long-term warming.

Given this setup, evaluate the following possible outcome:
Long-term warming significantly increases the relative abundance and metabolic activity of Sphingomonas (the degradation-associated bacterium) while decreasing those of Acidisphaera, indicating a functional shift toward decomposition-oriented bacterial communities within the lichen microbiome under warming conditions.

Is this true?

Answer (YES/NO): NO